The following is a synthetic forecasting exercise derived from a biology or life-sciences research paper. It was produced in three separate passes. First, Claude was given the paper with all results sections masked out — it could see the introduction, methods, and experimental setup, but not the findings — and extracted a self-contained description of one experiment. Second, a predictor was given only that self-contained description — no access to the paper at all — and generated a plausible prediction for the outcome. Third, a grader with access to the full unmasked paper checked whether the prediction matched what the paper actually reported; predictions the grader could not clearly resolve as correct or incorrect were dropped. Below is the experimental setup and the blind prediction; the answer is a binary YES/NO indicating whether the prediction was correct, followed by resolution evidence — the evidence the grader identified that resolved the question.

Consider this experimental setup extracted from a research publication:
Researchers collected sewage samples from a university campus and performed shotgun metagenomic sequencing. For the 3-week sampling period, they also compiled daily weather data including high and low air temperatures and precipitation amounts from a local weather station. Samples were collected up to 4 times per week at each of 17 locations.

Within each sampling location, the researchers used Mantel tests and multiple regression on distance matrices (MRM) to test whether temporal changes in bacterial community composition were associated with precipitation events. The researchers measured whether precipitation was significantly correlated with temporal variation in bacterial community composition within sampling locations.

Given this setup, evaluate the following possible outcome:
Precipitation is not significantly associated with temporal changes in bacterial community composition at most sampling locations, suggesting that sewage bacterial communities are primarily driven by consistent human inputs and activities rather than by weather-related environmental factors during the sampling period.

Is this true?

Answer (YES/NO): YES